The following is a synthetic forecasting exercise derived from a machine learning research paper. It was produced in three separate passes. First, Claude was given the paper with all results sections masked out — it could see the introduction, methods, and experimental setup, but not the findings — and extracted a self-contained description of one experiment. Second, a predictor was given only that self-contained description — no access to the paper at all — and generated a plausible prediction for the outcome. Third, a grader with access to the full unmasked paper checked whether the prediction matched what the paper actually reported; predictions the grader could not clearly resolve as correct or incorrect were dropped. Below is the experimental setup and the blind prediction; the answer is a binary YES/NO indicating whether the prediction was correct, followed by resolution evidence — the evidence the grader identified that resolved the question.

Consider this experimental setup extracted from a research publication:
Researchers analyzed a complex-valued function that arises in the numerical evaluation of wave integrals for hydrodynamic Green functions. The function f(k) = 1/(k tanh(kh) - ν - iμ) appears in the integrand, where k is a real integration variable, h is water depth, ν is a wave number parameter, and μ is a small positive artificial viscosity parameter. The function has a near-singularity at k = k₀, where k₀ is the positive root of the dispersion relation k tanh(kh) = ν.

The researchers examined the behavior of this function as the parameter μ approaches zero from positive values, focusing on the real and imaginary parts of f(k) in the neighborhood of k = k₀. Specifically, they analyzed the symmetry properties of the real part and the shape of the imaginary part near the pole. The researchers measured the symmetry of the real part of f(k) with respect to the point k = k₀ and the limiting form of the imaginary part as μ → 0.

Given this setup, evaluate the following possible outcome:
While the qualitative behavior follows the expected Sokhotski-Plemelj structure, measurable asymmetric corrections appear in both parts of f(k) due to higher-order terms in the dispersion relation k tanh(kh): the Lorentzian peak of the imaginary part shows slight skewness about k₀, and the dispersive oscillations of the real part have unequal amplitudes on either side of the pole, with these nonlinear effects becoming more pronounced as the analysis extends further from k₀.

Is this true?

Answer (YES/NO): NO